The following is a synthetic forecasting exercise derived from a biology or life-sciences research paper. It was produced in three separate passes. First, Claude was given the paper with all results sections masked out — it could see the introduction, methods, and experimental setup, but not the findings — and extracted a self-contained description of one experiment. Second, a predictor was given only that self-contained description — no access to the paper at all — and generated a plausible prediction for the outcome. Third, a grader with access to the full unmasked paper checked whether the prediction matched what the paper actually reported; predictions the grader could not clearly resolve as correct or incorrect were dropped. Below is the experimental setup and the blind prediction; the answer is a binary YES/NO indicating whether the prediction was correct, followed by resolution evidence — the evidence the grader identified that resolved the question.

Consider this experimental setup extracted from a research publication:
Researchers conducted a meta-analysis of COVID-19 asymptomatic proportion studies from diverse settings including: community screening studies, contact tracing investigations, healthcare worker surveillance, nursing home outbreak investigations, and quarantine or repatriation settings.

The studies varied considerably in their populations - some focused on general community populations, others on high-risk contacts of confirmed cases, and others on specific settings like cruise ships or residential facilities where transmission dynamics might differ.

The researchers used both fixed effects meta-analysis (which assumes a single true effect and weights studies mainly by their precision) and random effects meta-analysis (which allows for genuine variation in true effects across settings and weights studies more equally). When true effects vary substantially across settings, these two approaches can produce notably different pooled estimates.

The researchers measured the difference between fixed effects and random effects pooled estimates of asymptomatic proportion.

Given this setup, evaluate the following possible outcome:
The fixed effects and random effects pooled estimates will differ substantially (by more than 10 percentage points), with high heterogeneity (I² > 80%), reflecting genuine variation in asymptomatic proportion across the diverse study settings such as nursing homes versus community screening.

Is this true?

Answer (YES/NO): NO